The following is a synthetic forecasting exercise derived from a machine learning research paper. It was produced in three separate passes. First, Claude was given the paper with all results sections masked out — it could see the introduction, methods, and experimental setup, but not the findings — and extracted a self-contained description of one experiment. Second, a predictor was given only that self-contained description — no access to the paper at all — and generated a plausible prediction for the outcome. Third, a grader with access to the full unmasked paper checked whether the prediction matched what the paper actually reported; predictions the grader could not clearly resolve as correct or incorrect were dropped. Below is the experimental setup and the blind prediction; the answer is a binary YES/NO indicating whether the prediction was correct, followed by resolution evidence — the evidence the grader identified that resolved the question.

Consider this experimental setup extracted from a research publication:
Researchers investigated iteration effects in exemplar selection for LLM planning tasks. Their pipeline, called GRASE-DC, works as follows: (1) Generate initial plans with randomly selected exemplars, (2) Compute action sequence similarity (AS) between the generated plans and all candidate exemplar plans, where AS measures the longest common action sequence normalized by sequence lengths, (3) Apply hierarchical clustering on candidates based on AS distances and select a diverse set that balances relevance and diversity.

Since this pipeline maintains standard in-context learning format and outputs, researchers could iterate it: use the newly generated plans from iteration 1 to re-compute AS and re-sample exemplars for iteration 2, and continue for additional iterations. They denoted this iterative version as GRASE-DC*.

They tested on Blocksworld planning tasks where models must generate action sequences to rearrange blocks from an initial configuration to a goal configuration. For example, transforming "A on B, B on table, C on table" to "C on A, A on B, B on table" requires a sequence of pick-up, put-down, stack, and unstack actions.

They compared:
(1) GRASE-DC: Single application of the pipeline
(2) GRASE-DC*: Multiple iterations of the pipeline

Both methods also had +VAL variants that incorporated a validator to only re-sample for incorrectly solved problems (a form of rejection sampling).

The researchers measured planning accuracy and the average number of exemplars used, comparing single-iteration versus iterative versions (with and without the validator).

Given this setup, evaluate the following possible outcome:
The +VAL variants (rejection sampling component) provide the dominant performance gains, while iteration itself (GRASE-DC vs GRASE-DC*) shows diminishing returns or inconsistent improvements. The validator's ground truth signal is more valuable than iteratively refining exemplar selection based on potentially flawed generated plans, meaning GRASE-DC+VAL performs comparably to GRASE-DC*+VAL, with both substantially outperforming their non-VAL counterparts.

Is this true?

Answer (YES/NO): NO